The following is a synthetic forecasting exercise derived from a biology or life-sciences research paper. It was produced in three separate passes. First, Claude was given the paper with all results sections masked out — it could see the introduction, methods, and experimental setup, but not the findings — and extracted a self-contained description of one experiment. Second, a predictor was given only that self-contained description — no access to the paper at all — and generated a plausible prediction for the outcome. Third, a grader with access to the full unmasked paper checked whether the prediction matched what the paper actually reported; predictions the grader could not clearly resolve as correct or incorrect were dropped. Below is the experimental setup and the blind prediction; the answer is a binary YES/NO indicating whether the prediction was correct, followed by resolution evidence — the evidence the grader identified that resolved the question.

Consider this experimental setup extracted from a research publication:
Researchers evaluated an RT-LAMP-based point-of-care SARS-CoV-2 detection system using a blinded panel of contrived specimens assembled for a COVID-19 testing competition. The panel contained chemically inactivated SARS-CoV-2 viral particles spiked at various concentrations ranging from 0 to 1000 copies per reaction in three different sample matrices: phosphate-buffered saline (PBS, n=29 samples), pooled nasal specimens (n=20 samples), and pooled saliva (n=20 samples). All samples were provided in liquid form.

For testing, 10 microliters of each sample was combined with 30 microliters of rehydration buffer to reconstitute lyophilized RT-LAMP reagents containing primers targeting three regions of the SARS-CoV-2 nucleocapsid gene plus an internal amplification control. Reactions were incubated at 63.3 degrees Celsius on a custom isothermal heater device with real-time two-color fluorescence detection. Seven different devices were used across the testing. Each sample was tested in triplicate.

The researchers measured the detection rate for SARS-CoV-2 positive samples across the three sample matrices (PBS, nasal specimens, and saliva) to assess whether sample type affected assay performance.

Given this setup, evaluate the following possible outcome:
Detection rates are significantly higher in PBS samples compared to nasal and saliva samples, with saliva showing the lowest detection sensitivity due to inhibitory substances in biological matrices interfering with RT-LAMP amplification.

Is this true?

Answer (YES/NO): NO